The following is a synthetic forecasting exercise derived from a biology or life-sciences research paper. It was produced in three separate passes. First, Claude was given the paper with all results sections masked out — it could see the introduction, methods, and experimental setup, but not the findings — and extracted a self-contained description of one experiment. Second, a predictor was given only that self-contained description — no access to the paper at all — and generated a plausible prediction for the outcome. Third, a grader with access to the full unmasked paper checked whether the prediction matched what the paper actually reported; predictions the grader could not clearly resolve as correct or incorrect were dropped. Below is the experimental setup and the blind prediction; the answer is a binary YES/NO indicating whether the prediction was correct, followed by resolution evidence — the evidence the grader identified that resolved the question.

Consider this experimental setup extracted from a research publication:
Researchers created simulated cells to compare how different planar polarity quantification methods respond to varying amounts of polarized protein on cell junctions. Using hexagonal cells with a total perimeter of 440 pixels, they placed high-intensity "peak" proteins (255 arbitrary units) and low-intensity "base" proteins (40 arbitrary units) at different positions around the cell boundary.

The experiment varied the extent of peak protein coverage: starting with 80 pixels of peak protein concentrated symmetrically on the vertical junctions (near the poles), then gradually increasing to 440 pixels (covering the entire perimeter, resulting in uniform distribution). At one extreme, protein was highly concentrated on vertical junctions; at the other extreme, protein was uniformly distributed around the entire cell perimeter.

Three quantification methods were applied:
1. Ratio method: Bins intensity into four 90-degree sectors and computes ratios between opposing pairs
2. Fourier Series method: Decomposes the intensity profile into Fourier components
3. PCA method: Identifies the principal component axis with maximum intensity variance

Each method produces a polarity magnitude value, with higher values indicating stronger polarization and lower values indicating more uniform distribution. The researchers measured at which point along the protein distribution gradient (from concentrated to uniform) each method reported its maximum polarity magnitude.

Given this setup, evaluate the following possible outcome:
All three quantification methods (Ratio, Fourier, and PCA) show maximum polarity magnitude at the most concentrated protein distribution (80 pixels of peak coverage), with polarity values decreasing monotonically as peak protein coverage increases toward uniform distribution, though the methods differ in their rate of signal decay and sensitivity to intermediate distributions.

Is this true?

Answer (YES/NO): NO